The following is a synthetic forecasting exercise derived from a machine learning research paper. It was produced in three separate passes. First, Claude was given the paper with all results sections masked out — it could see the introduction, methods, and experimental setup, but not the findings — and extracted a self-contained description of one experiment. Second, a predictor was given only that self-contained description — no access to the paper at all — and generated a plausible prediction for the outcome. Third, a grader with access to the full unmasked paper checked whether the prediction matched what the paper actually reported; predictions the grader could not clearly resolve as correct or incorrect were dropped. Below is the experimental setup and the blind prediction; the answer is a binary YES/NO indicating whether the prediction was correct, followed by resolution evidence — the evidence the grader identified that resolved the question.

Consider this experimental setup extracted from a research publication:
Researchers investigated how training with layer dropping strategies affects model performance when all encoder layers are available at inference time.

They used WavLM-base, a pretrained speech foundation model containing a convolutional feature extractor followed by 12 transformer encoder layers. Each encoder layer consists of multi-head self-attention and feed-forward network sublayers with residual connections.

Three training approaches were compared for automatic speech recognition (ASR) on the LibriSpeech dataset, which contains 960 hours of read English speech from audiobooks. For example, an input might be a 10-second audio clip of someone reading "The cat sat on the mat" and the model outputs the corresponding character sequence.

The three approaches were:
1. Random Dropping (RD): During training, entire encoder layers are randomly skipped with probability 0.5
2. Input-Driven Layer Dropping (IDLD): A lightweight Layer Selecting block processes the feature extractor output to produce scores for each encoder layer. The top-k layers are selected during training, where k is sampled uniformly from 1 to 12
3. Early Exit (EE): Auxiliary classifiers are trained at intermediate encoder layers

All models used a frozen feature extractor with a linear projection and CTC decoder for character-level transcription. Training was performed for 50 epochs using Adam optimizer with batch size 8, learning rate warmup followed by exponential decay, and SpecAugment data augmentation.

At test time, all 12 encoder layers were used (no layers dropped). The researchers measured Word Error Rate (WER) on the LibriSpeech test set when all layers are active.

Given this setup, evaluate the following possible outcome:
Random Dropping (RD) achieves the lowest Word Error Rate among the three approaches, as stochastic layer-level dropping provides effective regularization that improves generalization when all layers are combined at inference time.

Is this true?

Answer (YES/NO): NO